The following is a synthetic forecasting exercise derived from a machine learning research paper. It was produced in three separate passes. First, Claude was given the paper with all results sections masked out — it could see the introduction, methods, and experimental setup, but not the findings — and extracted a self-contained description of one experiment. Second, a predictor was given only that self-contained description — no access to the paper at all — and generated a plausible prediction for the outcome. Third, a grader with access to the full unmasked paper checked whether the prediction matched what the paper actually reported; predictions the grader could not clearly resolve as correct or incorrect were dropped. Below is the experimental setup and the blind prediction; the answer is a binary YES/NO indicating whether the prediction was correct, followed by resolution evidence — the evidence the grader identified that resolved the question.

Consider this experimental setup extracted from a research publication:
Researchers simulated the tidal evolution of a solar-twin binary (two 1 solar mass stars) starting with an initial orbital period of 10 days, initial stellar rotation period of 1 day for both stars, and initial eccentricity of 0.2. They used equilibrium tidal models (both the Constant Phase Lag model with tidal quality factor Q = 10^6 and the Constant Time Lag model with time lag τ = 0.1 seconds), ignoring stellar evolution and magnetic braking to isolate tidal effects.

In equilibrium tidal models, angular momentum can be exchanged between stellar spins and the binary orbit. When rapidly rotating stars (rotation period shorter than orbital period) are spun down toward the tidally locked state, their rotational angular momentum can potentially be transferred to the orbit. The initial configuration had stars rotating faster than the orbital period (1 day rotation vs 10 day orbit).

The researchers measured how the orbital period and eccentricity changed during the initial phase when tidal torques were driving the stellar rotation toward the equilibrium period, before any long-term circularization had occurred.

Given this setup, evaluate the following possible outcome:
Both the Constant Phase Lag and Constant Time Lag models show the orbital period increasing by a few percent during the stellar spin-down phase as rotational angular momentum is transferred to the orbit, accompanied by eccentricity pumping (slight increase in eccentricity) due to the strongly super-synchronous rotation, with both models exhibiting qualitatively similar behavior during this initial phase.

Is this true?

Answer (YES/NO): YES